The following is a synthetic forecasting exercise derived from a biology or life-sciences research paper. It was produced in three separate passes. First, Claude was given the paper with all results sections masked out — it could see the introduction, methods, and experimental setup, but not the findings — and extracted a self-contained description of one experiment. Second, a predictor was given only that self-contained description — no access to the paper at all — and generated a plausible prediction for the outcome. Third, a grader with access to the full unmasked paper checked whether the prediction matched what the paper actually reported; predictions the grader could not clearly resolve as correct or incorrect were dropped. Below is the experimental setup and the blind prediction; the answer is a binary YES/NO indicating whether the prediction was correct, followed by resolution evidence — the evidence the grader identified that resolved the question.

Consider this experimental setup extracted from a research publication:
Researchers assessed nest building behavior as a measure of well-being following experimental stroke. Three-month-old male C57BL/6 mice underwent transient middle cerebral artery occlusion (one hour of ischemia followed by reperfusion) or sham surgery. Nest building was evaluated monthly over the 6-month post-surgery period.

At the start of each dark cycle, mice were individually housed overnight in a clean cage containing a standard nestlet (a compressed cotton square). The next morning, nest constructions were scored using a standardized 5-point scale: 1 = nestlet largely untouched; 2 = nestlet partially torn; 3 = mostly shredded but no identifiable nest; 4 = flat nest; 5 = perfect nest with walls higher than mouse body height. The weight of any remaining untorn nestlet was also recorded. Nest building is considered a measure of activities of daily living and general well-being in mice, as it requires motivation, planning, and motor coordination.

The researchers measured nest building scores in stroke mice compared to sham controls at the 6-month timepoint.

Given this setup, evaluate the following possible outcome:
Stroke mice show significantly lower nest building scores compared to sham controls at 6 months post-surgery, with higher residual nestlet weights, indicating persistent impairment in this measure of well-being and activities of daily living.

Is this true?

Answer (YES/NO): YES